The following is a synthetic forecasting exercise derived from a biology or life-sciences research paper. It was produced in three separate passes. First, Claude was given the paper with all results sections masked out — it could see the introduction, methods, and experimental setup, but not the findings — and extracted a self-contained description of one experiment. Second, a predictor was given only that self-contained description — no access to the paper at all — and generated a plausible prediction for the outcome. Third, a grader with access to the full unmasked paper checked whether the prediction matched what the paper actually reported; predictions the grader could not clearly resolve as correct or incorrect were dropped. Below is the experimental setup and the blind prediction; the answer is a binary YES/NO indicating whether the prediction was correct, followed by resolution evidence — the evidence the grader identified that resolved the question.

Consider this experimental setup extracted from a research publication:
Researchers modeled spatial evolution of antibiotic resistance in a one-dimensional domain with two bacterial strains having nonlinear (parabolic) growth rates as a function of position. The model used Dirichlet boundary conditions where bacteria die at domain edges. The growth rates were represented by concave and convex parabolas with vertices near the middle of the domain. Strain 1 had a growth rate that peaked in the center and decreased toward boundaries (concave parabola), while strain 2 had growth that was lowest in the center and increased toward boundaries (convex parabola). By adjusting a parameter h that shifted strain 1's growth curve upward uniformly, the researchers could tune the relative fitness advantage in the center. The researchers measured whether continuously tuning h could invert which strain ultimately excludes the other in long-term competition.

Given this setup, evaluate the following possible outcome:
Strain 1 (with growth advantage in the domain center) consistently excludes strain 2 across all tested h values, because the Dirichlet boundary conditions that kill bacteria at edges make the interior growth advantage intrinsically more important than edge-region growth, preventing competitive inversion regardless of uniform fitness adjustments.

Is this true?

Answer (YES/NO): NO